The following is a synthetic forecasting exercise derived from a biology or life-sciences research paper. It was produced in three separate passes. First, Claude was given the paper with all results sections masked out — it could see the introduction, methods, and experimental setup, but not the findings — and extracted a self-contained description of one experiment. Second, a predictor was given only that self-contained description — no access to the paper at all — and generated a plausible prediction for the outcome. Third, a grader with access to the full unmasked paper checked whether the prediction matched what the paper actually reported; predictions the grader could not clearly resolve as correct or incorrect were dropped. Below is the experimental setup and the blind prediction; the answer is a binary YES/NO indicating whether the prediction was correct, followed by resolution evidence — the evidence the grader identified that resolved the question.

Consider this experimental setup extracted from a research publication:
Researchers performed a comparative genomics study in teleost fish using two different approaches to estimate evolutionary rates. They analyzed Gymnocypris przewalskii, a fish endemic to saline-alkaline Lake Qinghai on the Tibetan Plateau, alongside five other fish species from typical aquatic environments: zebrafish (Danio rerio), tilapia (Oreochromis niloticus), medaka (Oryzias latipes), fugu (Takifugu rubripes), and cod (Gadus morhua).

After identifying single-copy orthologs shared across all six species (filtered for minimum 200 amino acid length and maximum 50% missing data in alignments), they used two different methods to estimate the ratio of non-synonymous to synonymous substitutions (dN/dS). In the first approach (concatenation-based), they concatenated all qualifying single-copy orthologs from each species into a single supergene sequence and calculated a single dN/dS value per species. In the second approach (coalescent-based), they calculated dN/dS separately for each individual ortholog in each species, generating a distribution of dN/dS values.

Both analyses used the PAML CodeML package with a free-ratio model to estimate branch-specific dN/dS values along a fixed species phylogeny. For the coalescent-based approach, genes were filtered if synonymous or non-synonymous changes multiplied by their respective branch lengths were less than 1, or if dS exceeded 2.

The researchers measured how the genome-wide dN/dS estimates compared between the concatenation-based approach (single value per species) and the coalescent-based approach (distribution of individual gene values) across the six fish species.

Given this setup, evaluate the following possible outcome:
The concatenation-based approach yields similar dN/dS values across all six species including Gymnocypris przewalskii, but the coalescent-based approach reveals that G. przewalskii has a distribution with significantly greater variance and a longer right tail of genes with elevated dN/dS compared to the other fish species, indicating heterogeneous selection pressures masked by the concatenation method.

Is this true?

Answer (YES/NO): NO